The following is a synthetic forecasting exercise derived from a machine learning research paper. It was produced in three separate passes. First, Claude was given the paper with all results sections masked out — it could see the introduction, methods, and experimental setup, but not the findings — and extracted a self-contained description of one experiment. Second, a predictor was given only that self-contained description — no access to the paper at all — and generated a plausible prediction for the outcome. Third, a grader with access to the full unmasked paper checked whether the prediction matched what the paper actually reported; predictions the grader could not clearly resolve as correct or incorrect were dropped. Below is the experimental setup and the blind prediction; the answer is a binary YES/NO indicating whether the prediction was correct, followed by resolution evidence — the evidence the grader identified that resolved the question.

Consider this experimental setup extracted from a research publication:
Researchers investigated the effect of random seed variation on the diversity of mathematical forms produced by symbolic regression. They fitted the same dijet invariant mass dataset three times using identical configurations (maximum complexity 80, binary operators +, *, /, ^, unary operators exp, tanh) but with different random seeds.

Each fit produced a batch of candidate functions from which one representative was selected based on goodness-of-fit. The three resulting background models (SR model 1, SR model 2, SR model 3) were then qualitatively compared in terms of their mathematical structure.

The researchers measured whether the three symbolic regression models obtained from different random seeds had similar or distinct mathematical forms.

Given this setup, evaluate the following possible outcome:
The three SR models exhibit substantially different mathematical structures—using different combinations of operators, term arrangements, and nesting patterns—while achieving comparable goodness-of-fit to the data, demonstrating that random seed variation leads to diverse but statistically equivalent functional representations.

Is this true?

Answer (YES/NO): YES